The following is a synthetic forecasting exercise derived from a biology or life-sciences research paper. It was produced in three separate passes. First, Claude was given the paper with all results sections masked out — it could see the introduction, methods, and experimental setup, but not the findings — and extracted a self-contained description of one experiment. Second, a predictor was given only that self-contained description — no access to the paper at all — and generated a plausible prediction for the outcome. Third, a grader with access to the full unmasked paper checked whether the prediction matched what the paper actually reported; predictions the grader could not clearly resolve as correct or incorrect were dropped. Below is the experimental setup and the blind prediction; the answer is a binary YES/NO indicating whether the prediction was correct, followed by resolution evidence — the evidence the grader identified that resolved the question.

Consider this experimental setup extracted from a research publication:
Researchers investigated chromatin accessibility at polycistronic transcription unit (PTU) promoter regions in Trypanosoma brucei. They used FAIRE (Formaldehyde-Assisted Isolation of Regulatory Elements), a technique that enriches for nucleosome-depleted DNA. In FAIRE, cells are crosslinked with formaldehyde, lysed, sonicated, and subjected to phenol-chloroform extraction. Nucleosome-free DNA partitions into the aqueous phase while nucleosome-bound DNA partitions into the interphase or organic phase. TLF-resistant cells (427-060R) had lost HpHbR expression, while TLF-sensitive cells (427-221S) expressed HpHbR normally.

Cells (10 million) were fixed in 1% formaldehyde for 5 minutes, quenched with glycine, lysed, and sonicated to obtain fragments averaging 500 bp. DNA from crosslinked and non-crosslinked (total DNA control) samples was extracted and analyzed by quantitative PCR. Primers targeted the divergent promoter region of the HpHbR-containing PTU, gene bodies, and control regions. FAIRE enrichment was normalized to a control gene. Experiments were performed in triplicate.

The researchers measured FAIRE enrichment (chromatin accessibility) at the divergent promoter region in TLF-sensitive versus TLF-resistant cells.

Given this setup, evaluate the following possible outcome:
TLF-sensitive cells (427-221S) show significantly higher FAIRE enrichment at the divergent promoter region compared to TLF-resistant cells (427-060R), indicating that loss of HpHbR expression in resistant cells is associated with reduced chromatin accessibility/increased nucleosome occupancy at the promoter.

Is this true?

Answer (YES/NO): NO